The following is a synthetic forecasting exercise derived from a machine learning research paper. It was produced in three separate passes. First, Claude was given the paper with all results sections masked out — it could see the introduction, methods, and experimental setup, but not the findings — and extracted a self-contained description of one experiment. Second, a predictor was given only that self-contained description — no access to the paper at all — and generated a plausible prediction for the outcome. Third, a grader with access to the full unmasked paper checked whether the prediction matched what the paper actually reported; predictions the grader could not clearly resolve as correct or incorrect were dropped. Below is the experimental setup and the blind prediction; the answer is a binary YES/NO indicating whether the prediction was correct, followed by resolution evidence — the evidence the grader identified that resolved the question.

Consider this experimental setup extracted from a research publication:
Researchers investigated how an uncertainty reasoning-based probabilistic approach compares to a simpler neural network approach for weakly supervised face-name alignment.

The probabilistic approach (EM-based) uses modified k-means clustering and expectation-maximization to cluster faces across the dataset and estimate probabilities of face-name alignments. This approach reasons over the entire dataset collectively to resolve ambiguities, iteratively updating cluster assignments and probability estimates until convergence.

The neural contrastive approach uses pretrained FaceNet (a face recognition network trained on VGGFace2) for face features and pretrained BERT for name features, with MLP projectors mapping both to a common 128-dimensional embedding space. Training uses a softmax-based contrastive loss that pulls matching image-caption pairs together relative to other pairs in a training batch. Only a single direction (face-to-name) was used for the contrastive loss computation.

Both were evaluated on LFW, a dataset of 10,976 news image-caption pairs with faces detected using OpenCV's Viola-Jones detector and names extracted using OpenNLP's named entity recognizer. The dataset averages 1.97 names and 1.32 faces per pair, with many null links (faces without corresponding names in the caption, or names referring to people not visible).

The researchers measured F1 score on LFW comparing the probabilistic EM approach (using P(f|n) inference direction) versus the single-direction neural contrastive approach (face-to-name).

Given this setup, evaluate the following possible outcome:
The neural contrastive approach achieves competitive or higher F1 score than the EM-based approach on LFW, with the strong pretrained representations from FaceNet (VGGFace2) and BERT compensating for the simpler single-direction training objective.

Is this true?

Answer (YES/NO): NO